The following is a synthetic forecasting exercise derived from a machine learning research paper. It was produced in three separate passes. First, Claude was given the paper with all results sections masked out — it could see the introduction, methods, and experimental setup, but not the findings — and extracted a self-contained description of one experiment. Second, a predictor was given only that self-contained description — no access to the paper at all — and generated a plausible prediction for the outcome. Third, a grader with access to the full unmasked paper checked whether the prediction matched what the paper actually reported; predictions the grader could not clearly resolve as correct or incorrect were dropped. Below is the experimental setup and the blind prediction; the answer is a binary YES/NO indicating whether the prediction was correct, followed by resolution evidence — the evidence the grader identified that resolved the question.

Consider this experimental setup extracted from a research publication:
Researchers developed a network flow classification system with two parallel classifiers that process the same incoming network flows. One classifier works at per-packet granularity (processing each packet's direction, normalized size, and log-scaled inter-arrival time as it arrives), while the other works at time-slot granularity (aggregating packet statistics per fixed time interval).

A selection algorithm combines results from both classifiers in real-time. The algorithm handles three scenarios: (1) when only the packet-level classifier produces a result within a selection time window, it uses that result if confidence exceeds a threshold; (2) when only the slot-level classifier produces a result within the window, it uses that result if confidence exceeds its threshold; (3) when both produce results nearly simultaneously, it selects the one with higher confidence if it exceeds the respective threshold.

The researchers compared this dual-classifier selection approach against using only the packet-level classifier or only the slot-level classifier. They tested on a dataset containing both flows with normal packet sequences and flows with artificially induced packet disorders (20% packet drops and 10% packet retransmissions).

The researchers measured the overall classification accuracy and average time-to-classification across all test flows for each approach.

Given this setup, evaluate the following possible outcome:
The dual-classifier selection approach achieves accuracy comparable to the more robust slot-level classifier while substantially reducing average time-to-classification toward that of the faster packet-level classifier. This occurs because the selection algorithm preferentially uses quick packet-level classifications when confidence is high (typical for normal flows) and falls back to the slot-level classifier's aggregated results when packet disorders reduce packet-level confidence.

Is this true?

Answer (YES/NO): YES